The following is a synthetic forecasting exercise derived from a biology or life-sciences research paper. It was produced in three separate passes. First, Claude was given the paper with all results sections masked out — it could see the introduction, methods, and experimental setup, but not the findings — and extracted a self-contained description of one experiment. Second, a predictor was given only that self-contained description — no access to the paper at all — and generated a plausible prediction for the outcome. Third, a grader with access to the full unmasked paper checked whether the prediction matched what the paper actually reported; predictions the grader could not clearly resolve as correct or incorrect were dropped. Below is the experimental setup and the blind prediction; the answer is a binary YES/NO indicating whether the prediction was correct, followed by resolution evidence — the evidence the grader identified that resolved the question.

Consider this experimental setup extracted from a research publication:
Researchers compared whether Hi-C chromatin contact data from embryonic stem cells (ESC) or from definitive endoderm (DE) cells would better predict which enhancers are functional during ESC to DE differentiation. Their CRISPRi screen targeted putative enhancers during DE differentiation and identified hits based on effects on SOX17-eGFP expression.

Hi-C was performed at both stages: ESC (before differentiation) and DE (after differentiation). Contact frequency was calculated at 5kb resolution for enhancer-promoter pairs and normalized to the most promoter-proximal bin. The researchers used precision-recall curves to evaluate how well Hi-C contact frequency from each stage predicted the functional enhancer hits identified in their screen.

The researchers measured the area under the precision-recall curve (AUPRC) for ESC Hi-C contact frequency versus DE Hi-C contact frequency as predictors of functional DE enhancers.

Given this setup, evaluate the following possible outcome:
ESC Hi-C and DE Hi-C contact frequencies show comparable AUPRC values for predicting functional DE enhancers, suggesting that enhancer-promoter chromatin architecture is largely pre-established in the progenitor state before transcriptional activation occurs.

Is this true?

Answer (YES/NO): NO